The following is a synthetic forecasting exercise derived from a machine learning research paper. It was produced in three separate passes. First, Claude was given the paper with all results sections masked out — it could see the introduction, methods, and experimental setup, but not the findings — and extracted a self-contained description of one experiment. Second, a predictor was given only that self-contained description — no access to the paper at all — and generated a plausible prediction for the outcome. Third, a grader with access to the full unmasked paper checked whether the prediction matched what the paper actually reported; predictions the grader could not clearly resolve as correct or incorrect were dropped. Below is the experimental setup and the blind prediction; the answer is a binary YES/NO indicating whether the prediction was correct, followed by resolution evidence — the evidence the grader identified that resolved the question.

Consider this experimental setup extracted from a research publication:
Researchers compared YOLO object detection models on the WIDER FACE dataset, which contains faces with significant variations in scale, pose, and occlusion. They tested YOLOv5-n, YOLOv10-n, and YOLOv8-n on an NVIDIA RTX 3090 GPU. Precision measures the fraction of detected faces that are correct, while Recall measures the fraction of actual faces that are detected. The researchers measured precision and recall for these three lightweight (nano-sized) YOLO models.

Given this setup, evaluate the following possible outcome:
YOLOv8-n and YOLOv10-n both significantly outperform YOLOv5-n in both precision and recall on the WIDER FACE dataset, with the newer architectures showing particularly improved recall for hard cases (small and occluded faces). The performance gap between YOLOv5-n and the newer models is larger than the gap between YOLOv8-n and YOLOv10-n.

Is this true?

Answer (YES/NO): NO